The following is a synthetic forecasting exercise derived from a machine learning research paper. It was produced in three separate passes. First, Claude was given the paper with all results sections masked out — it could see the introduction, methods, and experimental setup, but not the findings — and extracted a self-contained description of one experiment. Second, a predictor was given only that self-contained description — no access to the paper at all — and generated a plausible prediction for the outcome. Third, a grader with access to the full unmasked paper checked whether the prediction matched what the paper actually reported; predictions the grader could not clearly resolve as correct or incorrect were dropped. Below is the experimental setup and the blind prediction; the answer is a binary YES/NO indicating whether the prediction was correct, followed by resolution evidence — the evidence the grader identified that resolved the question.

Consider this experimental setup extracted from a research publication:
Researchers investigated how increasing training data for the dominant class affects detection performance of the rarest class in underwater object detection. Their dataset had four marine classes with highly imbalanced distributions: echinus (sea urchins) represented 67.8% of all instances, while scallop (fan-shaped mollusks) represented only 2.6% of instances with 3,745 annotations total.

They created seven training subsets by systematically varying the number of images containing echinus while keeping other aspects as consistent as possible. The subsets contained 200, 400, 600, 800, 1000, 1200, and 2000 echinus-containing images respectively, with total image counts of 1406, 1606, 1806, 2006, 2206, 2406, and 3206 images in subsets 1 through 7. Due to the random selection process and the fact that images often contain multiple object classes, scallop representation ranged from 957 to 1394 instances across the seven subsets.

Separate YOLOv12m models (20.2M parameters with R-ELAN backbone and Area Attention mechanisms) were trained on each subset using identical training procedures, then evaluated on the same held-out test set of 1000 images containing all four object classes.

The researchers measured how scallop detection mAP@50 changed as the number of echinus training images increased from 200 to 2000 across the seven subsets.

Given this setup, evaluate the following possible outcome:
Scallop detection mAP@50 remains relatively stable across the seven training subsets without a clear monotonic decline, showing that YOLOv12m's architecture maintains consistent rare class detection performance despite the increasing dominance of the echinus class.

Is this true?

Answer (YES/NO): NO